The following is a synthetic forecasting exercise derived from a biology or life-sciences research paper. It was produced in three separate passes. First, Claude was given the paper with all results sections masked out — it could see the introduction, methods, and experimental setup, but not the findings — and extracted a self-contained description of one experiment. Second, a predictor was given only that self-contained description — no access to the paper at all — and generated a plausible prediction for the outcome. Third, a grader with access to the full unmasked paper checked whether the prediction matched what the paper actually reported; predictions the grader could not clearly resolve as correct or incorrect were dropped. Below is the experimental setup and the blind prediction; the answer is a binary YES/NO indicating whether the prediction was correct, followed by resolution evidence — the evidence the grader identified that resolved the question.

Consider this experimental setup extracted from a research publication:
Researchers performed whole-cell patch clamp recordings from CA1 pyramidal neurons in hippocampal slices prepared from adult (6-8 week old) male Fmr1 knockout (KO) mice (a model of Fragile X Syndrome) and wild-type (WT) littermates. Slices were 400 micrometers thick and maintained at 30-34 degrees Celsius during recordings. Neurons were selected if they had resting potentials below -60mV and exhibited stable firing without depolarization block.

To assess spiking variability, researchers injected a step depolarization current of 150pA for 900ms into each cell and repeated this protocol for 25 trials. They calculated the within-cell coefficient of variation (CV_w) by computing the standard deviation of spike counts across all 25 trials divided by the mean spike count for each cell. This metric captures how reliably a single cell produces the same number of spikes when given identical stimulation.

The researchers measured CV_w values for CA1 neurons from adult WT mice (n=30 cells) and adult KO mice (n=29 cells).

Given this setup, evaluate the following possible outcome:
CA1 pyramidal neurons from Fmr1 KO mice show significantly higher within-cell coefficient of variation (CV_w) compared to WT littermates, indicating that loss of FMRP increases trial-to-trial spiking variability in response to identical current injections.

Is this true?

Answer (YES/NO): YES